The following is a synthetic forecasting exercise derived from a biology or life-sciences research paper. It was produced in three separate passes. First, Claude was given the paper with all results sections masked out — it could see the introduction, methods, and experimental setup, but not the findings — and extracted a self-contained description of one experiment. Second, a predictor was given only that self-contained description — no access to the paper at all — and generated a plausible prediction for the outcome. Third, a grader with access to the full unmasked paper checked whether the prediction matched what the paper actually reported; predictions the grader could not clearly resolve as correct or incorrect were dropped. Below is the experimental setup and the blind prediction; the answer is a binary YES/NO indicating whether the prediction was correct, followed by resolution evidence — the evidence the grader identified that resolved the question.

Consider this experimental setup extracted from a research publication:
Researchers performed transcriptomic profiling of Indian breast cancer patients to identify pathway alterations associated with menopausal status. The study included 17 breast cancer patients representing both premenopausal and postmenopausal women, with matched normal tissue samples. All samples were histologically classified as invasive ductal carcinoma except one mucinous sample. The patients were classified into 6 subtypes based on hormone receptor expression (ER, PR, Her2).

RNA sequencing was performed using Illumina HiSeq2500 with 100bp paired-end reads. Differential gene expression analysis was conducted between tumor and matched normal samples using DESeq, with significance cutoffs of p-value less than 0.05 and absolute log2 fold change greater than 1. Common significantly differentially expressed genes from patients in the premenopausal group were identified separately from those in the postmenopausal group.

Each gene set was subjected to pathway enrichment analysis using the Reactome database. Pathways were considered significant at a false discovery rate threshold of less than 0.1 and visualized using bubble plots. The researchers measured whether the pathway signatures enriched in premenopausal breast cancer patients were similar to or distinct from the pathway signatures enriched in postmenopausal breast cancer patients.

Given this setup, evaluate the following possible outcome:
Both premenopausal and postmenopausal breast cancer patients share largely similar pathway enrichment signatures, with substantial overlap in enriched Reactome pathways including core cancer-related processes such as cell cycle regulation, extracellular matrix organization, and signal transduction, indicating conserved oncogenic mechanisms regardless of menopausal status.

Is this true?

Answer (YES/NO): NO